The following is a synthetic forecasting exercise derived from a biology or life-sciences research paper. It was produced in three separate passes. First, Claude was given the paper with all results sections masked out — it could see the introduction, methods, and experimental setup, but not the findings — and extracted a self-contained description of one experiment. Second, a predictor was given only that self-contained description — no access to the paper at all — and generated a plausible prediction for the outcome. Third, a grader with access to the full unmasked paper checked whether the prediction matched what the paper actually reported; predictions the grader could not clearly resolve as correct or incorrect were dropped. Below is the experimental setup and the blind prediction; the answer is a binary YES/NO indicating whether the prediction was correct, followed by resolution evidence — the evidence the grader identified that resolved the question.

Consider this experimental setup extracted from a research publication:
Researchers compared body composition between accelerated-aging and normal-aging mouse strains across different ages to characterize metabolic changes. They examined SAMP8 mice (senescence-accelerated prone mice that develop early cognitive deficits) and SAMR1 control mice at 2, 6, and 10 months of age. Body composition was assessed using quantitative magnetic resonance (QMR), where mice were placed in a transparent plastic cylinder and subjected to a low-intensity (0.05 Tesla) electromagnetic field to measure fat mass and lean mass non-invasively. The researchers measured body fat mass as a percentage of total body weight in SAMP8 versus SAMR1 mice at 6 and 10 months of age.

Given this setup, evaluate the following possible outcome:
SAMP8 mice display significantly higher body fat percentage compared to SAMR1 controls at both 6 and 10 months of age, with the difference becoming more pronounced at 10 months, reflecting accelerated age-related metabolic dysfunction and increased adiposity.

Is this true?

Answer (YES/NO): NO